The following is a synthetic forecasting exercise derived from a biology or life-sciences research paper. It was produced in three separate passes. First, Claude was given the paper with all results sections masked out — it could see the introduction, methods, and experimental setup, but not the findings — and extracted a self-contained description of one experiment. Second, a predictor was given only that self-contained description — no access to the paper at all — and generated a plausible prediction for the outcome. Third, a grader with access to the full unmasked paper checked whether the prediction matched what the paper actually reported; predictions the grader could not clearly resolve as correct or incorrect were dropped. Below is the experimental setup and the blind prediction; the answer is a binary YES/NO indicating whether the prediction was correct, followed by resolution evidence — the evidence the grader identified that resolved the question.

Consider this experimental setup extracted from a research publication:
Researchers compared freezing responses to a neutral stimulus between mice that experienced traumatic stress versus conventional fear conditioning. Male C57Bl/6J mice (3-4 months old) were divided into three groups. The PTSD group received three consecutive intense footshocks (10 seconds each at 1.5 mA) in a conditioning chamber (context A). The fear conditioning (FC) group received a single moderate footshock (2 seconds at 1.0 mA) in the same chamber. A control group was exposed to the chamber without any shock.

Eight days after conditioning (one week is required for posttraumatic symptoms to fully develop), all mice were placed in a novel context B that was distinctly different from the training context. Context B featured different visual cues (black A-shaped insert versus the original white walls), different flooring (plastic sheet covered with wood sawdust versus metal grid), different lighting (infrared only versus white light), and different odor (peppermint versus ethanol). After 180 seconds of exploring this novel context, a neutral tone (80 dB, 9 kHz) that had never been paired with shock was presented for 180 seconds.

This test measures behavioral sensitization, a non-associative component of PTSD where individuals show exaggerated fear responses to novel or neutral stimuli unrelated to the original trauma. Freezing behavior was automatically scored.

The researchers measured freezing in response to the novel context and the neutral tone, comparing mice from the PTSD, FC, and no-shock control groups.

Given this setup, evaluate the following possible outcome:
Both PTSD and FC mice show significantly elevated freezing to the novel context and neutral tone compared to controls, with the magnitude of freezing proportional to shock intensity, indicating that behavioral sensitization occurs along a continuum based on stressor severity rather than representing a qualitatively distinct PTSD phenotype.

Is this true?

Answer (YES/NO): NO